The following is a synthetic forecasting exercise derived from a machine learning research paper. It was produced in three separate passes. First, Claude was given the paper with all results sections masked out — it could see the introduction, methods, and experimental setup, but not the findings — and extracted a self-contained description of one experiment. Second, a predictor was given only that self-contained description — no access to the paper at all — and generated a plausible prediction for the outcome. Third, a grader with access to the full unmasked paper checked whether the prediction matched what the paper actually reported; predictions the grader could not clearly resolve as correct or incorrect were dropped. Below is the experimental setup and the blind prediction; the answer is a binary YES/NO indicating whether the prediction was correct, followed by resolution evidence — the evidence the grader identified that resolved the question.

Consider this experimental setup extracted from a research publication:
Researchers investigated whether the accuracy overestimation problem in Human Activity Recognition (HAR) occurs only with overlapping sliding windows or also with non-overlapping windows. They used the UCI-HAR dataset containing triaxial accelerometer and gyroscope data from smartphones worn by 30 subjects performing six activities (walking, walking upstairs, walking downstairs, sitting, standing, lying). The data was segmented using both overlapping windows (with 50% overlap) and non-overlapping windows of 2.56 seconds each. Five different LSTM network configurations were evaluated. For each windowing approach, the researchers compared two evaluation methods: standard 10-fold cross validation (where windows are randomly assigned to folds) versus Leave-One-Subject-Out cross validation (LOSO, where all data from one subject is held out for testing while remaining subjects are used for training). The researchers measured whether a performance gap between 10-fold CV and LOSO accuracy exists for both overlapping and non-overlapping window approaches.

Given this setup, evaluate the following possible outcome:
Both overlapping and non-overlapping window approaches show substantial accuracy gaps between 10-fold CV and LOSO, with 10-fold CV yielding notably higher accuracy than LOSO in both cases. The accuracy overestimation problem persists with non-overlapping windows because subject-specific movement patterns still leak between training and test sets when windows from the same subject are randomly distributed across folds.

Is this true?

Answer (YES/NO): YES